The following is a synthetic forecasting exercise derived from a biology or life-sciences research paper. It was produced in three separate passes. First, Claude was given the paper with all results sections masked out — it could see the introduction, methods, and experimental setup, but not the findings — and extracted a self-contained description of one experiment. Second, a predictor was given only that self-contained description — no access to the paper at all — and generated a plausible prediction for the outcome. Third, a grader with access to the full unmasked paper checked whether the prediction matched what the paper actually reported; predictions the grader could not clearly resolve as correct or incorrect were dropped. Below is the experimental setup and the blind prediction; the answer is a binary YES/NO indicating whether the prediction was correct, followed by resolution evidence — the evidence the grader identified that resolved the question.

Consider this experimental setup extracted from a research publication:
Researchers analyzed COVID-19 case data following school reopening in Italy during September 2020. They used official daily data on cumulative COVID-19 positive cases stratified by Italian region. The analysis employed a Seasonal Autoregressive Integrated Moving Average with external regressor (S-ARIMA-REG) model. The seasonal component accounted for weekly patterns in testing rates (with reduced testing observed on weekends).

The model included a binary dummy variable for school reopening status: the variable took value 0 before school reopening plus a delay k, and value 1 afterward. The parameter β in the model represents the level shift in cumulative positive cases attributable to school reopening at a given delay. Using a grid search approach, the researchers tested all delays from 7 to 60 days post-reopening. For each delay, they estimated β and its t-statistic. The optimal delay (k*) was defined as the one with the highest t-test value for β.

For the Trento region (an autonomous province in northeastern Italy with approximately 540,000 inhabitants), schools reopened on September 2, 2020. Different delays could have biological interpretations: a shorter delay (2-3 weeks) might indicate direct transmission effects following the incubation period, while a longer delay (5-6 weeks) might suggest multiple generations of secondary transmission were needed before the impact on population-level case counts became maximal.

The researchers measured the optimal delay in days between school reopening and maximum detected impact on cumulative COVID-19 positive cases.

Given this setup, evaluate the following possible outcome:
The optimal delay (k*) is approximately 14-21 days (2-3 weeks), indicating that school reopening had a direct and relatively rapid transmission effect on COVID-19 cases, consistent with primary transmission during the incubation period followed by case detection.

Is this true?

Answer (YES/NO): NO